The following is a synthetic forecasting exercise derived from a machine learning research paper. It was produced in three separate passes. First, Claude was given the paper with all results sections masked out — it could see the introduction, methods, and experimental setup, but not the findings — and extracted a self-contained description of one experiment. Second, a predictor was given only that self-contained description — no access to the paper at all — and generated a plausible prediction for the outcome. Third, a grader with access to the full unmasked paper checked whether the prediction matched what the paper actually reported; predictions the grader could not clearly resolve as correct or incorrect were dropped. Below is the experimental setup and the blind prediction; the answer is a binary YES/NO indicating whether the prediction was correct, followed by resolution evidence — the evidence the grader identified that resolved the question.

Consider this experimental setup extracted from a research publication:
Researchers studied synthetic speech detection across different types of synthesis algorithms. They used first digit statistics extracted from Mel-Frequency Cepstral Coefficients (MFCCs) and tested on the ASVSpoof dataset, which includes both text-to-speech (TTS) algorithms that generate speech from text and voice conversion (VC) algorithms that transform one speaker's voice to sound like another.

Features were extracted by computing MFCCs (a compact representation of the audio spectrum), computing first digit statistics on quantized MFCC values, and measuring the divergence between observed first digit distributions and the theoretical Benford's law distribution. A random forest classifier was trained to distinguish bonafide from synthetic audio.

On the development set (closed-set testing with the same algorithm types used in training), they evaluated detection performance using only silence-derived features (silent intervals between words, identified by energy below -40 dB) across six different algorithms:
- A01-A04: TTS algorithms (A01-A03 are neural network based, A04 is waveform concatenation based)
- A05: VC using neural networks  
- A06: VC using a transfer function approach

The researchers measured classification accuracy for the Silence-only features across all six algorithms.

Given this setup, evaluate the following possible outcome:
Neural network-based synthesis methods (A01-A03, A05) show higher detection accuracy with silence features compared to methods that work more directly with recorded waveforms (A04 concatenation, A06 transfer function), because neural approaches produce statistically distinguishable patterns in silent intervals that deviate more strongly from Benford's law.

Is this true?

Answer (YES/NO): YES